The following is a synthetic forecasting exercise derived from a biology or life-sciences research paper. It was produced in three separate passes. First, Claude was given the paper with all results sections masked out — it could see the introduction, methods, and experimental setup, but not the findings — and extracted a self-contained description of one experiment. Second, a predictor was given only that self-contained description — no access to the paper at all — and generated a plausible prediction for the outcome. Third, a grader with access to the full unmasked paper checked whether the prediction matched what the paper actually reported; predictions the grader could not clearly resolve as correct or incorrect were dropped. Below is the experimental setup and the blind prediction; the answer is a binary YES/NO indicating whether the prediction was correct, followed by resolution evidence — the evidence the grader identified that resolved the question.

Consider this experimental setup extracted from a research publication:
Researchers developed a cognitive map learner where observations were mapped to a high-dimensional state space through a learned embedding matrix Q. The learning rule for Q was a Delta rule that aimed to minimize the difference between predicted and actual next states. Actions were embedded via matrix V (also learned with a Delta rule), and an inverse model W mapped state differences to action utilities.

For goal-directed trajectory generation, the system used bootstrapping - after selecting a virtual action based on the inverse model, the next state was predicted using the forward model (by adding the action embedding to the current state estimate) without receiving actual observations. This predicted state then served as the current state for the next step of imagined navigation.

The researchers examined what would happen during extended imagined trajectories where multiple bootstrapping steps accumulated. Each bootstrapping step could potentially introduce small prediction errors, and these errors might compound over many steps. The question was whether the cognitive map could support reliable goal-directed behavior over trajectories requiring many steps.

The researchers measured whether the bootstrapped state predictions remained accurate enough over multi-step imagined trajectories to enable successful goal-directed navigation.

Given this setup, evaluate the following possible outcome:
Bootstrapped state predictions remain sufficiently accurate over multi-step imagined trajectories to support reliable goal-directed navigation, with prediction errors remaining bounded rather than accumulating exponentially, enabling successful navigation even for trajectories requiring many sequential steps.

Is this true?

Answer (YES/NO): YES